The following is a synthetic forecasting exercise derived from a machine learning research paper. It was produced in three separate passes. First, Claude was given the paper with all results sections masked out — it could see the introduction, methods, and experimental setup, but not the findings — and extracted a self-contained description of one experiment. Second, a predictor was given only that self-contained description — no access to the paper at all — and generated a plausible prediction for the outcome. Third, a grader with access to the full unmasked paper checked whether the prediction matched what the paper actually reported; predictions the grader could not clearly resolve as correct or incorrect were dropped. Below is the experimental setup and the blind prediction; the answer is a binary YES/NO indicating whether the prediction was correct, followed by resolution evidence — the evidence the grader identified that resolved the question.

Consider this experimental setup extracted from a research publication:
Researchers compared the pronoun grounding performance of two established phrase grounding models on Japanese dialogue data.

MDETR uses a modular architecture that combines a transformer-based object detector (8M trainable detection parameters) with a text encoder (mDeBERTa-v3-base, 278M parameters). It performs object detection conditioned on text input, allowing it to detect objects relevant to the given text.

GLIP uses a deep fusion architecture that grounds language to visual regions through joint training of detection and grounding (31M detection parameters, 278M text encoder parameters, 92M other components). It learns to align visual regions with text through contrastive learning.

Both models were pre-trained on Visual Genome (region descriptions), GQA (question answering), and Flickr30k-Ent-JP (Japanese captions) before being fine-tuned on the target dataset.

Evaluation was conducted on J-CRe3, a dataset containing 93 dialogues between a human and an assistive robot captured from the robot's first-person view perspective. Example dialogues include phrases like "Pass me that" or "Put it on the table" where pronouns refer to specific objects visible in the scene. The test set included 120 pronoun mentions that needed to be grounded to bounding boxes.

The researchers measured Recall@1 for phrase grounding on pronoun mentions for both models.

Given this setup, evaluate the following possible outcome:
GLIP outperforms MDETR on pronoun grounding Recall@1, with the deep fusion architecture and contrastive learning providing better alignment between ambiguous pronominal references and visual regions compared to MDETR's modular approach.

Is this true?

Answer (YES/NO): YES